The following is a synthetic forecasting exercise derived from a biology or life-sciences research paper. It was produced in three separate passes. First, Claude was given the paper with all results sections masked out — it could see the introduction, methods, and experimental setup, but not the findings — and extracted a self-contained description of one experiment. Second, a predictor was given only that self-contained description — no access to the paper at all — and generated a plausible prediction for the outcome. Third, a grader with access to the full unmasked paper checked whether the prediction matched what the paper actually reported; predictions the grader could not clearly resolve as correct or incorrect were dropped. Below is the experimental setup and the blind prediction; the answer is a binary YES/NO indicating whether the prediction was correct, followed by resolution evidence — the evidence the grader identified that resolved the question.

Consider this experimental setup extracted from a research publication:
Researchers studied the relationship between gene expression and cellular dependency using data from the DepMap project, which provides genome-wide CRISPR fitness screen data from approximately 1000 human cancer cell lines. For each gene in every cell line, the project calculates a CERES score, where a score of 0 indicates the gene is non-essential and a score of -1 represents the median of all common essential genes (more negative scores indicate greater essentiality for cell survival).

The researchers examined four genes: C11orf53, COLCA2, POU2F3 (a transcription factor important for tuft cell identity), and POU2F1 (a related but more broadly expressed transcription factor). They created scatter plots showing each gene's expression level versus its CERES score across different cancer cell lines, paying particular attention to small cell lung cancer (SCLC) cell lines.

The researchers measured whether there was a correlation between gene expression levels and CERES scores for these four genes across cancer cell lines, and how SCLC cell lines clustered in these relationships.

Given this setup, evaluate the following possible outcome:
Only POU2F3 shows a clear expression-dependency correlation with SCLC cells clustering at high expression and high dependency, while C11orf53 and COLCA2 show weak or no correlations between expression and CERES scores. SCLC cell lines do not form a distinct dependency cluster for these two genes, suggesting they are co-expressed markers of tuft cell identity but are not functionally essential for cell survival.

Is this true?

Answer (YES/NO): NO